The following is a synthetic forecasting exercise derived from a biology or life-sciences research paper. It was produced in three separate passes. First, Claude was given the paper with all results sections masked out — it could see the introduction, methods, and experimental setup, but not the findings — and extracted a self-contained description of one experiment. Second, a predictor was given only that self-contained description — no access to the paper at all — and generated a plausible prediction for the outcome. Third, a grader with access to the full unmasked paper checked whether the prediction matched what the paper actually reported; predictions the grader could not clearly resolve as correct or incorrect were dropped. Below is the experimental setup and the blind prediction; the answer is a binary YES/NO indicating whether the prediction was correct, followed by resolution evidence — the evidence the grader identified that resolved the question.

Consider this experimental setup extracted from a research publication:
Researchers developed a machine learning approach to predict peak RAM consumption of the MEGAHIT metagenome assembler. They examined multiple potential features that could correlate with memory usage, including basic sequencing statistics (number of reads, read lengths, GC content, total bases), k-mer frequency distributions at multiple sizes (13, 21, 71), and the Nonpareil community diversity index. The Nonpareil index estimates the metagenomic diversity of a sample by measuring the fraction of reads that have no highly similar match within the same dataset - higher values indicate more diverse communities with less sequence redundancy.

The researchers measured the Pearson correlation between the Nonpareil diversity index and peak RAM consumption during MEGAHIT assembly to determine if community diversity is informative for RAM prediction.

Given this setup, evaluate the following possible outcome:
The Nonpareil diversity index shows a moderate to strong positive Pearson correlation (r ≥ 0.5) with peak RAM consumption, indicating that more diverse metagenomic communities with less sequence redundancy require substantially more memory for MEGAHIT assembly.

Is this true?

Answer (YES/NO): YES